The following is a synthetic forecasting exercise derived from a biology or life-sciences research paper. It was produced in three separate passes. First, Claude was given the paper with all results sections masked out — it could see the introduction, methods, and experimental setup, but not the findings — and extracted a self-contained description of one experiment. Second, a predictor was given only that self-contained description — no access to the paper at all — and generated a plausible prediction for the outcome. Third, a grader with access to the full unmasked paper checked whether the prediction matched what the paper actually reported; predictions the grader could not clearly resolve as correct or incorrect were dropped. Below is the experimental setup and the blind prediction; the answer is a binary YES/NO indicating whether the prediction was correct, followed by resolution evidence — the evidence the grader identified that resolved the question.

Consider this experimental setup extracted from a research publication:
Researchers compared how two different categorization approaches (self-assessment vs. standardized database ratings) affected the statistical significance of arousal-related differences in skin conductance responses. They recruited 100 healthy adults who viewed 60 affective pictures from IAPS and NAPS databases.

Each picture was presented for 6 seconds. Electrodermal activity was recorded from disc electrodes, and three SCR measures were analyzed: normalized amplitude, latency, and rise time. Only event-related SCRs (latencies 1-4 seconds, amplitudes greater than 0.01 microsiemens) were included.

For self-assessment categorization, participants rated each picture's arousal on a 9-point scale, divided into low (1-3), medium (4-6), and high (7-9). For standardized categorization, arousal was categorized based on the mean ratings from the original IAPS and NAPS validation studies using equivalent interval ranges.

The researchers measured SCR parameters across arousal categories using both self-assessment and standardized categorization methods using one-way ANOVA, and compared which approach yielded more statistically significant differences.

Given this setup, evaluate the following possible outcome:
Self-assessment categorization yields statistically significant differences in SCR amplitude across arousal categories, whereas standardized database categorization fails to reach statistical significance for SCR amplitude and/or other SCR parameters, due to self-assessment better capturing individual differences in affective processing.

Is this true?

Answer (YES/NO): NO